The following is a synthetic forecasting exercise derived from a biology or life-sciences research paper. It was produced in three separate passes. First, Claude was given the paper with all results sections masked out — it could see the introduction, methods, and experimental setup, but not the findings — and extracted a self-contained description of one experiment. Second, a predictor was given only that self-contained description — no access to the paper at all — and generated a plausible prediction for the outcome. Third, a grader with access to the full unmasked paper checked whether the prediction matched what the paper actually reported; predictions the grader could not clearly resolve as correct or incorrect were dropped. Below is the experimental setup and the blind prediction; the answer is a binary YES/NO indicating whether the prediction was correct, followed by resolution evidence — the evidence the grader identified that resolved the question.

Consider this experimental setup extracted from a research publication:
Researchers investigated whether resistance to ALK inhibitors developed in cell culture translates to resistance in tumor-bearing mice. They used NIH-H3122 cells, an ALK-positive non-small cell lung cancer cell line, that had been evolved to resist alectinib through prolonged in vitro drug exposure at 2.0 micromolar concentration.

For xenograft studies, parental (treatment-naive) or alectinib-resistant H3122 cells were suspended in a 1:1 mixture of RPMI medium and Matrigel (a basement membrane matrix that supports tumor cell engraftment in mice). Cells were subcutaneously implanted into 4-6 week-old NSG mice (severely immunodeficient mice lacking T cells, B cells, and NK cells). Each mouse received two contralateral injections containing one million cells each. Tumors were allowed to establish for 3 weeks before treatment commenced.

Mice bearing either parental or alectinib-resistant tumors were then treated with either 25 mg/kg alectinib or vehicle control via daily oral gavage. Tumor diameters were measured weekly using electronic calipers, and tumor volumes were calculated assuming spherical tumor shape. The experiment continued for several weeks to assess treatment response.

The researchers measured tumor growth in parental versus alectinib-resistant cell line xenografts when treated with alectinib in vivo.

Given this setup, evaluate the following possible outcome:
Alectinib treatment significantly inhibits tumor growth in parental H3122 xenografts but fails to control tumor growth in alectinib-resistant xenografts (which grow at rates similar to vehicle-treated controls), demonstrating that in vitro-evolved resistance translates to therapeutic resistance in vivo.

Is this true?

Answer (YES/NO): YES